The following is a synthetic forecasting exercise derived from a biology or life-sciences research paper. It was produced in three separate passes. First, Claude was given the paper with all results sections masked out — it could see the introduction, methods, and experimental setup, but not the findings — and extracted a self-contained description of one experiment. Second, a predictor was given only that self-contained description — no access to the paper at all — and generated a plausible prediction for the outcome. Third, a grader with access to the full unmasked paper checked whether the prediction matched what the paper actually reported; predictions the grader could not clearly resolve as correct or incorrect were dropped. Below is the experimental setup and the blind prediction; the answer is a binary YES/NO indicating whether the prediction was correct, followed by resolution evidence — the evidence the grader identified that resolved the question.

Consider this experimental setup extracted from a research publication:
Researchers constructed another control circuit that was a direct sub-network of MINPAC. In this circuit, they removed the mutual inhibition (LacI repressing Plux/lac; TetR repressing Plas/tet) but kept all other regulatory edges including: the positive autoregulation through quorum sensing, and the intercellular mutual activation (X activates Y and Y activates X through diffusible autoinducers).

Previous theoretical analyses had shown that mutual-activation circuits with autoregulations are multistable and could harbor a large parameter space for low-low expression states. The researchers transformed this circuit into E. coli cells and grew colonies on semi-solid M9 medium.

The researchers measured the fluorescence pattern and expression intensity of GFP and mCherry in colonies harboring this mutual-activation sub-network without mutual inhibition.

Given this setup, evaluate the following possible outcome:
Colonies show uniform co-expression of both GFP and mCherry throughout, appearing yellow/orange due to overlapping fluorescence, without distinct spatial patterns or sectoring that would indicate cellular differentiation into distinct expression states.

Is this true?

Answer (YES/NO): NO